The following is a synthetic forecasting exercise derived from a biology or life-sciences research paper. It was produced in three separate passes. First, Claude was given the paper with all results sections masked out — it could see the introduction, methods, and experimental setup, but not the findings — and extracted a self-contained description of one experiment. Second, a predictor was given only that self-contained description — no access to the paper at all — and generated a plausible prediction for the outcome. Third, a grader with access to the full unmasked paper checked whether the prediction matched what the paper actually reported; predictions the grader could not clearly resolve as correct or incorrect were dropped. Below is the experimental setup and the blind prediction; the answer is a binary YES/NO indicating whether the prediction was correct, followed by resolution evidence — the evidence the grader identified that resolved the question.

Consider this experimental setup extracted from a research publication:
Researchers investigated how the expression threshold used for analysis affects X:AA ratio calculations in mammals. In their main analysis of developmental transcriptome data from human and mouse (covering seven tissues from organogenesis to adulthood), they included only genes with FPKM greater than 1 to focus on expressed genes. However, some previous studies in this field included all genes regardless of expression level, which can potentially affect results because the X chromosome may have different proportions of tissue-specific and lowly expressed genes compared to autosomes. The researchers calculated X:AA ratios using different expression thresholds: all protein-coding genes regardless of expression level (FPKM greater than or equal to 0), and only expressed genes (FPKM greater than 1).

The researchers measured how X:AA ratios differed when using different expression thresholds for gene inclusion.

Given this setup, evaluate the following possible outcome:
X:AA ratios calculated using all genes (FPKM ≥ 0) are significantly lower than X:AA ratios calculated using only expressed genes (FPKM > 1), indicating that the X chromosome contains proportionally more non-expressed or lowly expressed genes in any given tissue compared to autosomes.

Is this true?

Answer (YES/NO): YES